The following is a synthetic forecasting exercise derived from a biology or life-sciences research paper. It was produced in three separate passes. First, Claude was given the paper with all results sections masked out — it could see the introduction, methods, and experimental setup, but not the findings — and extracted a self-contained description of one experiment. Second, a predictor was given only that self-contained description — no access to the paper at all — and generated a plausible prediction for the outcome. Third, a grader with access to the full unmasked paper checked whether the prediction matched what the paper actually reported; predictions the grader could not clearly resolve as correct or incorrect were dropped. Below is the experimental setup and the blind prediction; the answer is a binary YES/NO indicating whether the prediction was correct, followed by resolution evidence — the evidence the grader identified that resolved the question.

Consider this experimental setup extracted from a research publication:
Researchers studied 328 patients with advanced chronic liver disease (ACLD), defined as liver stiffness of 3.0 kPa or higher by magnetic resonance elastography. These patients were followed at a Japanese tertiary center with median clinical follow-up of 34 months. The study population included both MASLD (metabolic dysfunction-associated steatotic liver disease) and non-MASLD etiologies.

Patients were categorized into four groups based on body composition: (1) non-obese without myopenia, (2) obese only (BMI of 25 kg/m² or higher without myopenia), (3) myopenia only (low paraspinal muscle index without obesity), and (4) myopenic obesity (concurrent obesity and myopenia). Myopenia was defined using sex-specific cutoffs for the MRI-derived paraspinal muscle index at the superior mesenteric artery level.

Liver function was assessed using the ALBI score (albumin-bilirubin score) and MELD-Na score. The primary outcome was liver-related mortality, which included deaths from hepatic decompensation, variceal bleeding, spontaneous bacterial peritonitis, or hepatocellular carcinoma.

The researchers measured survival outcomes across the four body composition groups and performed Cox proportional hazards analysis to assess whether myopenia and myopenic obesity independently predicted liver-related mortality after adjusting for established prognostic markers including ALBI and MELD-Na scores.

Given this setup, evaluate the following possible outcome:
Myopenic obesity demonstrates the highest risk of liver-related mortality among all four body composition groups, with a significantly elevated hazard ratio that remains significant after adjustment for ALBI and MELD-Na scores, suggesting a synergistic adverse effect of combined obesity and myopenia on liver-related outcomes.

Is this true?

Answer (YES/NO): NO